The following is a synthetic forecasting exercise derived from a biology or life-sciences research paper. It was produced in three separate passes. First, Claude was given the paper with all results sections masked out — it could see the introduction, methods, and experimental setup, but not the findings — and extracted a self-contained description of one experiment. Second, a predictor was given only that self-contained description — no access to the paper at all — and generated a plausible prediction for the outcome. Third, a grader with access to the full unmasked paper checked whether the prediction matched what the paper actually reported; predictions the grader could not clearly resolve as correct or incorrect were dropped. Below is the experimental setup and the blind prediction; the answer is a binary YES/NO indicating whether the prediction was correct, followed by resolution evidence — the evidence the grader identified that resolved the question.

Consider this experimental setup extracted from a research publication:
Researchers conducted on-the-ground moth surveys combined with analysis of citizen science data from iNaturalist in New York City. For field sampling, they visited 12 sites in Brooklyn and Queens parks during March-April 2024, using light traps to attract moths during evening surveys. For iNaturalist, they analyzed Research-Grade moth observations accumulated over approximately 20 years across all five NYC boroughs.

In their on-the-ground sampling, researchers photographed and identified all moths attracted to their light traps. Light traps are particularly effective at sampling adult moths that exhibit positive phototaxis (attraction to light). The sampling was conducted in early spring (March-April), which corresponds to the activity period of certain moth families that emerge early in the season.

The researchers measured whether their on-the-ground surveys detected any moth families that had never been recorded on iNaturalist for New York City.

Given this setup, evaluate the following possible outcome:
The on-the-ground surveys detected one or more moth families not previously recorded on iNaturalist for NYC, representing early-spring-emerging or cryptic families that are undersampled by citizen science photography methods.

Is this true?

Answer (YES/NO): YES